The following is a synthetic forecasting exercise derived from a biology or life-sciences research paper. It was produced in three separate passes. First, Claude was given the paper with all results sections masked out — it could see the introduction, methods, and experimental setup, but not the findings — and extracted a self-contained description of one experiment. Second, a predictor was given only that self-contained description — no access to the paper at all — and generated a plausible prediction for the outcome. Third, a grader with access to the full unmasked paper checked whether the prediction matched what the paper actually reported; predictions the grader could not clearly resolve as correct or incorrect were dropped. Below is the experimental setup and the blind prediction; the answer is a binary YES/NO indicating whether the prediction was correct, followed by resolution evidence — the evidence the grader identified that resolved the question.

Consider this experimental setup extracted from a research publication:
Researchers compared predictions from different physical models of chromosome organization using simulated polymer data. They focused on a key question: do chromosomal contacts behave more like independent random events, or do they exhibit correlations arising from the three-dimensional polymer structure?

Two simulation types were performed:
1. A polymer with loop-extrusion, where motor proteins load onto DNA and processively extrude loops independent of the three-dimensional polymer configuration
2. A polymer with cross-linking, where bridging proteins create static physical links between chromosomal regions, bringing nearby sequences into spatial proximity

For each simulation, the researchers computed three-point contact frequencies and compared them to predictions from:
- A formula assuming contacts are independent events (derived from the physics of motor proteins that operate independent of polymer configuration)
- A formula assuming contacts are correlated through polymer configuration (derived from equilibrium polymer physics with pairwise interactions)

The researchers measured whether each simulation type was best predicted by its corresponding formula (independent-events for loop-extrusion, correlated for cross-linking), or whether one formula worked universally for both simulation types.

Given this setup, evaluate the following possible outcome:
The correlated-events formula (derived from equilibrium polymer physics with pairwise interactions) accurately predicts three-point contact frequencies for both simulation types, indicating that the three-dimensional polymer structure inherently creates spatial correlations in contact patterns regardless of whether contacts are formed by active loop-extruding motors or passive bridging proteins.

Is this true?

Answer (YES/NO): NO